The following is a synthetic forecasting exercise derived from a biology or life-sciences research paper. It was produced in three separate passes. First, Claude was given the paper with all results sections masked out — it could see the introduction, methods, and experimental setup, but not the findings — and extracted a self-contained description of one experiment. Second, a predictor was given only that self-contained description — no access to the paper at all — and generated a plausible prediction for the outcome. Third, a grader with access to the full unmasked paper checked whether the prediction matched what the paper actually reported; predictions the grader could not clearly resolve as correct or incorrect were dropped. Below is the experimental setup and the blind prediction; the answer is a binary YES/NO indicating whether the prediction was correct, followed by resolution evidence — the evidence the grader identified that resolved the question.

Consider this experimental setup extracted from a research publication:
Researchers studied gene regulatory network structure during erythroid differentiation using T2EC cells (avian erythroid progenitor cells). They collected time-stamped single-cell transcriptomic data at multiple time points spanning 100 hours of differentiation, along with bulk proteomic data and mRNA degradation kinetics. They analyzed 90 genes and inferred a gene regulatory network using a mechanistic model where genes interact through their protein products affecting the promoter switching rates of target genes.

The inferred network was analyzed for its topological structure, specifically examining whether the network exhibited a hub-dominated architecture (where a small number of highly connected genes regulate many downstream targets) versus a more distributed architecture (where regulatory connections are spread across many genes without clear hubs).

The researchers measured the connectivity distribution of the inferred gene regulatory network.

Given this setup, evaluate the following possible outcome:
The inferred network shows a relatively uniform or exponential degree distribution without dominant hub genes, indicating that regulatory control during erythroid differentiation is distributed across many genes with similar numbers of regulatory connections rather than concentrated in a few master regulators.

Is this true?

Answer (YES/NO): YES